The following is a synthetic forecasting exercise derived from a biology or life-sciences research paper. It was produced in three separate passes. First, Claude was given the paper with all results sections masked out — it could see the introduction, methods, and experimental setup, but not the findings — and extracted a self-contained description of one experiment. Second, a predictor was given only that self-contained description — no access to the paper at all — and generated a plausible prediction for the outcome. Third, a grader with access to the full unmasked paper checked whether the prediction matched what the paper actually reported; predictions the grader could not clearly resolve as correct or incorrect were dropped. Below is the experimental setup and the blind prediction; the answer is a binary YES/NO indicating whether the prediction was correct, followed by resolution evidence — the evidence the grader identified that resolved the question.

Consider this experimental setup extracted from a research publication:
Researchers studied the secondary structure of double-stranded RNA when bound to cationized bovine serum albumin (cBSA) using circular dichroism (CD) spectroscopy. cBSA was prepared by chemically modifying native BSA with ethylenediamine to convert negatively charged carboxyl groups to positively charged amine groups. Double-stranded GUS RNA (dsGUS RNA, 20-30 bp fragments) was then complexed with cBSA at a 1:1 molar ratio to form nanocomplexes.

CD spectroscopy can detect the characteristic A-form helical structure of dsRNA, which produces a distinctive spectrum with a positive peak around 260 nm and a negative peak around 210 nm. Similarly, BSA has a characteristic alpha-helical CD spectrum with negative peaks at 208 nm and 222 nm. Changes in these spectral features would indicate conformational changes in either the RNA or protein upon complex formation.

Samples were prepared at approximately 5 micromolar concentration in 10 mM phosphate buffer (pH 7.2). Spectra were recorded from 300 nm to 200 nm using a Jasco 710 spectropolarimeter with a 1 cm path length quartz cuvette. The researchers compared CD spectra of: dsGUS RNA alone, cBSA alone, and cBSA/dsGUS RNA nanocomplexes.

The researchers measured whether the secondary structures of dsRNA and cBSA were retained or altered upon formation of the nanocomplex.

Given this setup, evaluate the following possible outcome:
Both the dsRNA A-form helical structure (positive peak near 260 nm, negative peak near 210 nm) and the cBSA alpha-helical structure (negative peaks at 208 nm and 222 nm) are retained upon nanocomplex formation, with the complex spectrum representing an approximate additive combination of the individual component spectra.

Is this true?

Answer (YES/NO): NO